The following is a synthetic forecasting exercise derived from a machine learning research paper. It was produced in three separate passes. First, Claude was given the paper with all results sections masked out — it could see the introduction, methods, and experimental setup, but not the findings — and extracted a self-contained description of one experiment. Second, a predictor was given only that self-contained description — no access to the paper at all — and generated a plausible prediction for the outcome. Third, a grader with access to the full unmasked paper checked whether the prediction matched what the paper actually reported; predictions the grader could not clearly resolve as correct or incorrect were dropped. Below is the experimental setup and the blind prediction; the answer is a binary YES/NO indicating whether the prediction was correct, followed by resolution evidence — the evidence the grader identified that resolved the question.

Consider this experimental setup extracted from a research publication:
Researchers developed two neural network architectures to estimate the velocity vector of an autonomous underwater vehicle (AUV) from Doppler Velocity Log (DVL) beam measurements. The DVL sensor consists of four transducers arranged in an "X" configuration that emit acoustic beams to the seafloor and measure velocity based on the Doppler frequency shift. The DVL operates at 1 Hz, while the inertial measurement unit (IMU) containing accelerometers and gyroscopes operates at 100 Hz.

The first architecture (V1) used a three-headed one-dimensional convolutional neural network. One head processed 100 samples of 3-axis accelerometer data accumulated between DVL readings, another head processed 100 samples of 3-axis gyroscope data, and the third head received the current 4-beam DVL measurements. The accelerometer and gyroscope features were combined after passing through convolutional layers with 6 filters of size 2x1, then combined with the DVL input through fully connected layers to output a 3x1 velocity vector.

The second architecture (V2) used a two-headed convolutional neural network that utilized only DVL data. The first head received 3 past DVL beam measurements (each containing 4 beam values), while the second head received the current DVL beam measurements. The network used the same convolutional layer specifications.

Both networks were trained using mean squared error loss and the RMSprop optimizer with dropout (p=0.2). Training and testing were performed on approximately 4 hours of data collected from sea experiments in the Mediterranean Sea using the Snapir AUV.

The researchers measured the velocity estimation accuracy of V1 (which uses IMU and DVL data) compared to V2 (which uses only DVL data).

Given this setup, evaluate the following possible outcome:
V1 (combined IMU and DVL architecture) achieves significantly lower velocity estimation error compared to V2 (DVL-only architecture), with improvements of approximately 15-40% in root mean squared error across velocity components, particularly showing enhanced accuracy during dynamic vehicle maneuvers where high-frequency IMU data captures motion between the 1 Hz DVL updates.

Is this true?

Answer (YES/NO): NO